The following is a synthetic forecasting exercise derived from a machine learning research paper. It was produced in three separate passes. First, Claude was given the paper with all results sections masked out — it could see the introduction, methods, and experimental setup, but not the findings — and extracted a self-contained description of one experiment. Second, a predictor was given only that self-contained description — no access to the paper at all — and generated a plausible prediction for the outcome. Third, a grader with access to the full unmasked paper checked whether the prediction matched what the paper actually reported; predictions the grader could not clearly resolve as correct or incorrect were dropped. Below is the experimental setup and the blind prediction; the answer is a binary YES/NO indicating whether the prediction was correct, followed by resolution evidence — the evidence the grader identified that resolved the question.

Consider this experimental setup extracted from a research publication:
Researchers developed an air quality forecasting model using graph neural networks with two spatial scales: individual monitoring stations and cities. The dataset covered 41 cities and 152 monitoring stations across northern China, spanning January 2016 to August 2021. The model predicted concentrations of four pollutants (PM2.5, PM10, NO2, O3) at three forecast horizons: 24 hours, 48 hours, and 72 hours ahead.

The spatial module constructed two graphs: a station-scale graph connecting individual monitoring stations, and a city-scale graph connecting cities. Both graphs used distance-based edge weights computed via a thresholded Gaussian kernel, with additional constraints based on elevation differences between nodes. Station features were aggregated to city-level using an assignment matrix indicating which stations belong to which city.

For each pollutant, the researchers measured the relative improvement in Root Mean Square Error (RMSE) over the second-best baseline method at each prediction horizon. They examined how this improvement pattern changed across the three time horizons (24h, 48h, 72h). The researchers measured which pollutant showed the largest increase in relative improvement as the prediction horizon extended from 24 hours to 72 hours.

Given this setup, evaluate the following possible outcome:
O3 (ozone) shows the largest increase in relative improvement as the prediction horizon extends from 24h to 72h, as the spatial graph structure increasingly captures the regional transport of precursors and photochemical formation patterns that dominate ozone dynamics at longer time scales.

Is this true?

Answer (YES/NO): NO